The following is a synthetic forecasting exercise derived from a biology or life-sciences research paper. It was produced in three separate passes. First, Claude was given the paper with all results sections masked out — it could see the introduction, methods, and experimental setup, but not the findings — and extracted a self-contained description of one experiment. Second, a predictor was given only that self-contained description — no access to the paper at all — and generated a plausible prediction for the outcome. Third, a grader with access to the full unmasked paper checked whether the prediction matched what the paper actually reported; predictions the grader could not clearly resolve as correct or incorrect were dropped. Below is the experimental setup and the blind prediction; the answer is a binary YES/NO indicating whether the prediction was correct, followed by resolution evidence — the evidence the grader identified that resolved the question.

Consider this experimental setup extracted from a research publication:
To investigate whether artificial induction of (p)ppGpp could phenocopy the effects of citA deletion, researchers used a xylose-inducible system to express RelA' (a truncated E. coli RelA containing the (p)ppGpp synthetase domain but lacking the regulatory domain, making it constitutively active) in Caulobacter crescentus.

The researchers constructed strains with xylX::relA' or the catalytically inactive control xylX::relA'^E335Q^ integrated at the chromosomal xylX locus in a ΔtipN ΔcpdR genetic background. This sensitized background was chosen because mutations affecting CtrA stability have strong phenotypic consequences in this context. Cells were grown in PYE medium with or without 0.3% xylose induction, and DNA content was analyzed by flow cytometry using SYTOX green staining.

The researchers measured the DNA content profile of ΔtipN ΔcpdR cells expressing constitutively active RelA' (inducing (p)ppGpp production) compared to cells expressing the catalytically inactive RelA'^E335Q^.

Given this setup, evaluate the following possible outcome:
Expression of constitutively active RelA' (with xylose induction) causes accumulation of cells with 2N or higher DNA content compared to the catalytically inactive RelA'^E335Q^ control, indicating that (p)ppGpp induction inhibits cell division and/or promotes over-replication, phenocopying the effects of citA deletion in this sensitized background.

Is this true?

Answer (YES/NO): NO